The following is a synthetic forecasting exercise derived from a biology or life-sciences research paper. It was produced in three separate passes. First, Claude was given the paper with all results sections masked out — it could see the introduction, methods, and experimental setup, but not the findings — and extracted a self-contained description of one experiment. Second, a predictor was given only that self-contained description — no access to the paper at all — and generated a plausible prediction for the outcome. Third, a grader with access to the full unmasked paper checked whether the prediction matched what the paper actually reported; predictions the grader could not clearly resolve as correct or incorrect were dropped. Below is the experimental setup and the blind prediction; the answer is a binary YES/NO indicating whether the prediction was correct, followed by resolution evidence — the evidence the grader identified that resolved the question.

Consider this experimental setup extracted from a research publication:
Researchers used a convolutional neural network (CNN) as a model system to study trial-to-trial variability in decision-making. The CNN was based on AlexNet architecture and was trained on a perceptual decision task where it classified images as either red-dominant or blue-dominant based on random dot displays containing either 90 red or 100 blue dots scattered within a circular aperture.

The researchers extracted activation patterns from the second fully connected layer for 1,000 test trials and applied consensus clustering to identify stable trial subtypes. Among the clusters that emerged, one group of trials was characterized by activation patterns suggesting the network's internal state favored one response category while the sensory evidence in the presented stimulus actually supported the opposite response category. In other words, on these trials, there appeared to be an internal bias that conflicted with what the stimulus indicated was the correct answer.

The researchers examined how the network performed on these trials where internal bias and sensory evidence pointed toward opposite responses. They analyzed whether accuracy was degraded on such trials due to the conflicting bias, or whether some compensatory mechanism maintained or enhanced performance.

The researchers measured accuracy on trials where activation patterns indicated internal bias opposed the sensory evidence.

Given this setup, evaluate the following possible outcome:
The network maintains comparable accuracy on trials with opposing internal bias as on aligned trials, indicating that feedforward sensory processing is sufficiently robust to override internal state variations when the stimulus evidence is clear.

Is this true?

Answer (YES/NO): YES